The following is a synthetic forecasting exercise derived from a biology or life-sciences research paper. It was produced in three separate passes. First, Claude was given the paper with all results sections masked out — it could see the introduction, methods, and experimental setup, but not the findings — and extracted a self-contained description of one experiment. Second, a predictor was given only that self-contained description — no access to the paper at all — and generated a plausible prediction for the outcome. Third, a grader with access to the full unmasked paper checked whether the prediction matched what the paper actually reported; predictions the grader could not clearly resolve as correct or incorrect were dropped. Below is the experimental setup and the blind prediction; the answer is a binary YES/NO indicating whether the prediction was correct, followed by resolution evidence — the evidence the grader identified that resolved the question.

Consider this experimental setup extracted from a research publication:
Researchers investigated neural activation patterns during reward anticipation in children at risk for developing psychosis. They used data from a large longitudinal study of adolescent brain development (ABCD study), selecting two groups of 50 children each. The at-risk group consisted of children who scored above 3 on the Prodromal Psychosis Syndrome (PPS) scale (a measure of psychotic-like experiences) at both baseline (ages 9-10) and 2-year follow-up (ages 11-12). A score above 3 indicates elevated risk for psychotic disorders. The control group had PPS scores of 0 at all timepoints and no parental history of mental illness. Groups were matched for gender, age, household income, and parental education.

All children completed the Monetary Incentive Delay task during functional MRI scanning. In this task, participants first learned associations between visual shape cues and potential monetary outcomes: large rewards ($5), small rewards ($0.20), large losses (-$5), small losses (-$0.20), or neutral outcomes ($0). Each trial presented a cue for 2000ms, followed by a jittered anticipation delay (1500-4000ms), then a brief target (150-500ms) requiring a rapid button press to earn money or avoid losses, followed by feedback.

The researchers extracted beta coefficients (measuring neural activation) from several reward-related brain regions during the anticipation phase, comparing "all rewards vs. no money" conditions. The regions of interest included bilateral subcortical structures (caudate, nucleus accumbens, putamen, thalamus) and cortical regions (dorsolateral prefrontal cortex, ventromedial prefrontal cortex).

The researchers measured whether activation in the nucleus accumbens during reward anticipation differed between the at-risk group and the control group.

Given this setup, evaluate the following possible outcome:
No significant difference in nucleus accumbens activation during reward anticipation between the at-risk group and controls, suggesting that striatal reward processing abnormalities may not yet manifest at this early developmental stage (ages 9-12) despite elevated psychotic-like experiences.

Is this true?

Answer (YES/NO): NO